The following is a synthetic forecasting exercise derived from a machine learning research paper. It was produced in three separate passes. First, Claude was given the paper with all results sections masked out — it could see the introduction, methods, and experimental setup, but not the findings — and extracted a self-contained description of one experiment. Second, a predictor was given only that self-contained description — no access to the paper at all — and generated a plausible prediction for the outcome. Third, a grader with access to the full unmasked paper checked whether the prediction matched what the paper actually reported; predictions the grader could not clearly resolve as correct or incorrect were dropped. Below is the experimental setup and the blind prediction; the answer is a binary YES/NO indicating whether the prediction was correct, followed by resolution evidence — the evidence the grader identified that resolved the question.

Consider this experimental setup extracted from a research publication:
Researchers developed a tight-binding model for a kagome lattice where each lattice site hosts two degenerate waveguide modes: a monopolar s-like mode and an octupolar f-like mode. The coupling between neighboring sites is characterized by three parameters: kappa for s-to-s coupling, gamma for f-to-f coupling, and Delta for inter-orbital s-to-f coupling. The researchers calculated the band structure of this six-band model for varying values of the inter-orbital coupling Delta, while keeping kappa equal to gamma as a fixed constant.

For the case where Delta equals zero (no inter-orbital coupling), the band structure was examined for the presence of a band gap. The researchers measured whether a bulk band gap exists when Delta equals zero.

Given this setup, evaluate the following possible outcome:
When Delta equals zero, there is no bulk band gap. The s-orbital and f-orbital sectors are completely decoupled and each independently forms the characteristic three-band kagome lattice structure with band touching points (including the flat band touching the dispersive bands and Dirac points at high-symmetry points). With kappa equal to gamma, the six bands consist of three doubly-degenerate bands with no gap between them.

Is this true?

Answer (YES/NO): YES